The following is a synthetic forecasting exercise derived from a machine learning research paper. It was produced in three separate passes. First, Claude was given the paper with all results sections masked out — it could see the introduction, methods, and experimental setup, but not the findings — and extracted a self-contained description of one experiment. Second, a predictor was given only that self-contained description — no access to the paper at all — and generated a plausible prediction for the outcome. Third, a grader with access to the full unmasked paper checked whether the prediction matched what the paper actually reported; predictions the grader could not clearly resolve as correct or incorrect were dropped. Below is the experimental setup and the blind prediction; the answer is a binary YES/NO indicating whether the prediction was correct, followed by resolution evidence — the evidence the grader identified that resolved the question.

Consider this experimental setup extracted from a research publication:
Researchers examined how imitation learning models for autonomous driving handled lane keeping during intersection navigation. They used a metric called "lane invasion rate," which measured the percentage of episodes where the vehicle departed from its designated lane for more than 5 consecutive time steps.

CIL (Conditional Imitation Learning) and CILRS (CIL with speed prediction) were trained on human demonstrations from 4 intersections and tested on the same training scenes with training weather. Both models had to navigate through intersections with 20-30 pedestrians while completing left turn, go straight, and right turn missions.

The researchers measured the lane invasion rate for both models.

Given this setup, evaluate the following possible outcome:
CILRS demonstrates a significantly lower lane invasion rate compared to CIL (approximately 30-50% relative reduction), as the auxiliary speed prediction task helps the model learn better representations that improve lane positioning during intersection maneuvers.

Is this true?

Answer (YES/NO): NO